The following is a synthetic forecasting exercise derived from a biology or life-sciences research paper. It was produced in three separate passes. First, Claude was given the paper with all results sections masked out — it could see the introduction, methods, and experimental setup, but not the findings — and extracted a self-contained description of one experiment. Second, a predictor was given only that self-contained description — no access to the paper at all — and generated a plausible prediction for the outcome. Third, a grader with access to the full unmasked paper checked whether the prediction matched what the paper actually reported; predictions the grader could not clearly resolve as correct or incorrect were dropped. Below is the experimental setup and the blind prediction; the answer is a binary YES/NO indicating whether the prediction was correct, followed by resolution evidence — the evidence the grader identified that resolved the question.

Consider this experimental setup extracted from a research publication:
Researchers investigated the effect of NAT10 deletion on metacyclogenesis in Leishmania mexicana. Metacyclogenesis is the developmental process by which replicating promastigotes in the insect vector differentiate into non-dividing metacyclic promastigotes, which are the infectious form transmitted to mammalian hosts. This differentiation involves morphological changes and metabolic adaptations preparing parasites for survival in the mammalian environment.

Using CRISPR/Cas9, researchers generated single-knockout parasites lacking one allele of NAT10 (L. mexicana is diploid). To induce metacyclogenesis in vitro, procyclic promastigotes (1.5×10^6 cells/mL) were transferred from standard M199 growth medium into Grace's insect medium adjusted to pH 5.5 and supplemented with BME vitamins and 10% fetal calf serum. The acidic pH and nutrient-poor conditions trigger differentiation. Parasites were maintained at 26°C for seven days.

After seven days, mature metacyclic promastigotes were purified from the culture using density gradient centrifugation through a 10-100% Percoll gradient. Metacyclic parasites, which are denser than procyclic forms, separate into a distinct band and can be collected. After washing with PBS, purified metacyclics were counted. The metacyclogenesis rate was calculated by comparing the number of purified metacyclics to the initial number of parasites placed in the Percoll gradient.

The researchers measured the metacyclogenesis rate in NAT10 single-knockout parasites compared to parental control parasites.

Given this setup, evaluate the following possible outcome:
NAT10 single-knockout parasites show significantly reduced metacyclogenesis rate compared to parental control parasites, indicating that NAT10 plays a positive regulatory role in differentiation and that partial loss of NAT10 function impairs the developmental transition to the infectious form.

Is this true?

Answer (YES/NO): NO